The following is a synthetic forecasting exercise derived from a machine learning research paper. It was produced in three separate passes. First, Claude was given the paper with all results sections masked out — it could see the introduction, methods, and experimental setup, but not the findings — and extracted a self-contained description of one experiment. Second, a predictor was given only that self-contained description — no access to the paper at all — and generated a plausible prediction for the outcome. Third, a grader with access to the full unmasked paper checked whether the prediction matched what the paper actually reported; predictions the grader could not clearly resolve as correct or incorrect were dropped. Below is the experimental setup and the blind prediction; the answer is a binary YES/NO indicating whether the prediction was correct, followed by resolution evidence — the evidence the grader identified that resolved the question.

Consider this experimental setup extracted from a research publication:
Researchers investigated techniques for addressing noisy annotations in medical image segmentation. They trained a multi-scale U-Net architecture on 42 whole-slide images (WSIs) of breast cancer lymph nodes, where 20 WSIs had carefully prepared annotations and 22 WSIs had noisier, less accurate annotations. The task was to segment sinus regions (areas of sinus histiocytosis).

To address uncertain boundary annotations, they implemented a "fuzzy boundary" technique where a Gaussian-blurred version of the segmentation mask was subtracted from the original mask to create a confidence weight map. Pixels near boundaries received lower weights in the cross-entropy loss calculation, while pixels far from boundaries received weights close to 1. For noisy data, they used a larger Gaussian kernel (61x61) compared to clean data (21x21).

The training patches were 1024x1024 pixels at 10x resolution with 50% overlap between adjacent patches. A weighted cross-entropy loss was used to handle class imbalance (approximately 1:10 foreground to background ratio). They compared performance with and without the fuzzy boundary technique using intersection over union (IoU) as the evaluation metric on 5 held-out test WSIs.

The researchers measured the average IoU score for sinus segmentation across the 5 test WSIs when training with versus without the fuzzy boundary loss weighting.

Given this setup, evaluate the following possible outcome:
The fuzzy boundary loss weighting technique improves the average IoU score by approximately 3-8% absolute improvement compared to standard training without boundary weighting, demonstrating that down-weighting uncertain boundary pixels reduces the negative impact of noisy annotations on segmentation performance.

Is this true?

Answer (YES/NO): YES